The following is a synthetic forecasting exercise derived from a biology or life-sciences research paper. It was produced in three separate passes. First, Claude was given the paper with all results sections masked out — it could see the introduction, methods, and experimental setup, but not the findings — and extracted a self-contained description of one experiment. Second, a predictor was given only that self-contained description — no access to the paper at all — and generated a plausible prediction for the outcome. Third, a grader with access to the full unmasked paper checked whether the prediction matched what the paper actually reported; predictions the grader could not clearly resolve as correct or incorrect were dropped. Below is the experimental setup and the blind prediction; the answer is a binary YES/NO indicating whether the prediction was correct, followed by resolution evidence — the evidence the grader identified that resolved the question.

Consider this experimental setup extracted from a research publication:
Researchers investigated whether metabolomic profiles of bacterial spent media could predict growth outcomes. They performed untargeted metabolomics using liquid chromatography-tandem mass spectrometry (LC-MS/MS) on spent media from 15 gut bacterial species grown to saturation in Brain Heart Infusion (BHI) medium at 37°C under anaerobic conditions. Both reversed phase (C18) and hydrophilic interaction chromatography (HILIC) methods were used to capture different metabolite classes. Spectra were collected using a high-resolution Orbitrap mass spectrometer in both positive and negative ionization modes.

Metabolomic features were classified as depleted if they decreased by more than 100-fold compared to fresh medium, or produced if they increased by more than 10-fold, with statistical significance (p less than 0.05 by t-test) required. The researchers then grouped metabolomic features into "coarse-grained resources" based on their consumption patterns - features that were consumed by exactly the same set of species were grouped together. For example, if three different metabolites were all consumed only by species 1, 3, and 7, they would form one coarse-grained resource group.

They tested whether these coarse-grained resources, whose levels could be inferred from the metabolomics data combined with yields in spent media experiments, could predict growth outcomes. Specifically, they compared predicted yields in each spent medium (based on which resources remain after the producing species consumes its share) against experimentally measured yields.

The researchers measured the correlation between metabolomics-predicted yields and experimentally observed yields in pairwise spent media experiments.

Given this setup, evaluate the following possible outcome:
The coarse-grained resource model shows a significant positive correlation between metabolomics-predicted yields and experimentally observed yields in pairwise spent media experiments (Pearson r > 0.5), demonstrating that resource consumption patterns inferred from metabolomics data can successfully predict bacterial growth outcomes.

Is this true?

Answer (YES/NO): YES